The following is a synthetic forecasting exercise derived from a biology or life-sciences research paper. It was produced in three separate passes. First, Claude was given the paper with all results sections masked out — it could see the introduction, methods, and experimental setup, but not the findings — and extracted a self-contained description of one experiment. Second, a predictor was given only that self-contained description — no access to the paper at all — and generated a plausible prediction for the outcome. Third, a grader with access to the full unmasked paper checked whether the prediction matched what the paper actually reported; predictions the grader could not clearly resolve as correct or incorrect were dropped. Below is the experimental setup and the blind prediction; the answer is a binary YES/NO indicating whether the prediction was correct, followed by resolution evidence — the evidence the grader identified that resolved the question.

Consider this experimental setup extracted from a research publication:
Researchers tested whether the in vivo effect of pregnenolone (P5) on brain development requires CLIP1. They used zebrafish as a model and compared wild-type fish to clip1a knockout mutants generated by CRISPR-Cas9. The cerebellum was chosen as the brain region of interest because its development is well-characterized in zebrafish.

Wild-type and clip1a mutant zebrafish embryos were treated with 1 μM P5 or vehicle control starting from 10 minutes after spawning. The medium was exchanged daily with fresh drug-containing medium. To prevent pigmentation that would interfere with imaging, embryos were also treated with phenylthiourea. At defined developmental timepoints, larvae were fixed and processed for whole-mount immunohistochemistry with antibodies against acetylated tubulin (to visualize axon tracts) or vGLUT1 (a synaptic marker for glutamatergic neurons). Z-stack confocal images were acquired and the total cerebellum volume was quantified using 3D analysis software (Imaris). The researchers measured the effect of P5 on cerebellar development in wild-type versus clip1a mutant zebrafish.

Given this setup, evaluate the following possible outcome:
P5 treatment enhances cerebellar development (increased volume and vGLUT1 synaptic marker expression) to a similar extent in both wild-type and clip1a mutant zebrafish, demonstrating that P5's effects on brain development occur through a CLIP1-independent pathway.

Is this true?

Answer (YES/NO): NO